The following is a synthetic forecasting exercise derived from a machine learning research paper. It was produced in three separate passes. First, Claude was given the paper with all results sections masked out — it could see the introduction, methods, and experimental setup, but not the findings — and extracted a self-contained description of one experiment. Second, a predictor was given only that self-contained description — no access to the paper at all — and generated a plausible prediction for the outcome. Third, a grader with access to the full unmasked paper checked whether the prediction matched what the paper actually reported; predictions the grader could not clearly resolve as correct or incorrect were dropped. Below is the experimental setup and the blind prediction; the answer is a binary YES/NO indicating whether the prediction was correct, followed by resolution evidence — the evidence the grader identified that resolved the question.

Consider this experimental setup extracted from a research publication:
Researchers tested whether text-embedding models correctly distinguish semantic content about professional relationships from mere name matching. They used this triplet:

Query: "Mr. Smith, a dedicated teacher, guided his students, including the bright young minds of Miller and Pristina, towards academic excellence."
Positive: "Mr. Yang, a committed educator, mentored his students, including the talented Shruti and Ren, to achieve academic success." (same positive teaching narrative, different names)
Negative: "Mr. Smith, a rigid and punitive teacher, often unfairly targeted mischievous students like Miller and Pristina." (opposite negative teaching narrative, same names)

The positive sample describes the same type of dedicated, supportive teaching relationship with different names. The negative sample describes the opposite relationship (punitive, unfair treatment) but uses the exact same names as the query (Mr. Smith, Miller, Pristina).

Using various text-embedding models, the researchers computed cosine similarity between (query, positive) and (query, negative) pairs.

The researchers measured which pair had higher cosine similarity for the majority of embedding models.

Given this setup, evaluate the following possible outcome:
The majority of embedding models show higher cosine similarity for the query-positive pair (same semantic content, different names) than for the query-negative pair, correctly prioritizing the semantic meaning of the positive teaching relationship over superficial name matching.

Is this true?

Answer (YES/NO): NO